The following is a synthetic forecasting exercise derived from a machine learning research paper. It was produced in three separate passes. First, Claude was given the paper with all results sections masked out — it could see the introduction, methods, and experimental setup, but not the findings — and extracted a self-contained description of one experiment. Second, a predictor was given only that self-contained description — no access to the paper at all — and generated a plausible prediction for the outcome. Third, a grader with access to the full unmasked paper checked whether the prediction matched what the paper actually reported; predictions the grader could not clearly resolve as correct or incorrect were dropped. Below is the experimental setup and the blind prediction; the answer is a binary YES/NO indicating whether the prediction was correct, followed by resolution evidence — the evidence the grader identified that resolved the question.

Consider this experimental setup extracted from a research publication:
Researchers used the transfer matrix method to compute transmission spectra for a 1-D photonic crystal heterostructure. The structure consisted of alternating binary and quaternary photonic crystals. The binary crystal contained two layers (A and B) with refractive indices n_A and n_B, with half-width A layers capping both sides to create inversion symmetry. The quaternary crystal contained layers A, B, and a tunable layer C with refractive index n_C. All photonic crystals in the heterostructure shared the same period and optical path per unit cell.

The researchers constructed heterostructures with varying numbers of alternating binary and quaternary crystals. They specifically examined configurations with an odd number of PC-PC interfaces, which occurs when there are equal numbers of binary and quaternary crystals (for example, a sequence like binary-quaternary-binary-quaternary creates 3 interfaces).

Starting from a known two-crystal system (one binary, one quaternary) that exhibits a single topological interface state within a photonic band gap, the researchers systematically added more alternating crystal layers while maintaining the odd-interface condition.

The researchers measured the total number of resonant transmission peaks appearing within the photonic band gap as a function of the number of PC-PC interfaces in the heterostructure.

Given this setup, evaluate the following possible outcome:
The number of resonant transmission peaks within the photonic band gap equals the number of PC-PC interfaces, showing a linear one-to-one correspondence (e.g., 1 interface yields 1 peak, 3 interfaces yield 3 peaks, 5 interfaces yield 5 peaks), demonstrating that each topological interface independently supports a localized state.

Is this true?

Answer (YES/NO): NO